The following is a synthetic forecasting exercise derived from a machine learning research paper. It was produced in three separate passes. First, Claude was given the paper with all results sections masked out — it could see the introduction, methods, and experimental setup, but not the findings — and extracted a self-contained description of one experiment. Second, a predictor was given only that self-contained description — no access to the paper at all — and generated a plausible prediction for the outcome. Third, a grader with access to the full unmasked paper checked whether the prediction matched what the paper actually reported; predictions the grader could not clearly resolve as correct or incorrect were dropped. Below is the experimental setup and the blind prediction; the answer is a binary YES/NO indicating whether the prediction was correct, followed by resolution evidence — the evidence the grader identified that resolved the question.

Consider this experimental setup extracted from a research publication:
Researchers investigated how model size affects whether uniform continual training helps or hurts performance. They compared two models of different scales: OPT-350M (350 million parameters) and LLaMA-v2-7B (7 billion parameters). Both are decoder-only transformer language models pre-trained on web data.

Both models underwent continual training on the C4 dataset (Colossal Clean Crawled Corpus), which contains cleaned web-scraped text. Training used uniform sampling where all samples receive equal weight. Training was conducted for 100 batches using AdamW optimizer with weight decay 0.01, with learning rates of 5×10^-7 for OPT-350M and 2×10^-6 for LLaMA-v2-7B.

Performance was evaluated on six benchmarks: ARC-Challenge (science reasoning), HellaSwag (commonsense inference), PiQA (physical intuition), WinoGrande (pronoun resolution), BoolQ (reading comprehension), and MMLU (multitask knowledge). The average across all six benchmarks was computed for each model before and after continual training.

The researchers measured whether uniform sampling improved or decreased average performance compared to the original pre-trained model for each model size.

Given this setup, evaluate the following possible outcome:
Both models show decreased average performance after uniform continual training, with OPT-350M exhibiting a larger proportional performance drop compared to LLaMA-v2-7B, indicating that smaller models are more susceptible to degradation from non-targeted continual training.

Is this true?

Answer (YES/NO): NO